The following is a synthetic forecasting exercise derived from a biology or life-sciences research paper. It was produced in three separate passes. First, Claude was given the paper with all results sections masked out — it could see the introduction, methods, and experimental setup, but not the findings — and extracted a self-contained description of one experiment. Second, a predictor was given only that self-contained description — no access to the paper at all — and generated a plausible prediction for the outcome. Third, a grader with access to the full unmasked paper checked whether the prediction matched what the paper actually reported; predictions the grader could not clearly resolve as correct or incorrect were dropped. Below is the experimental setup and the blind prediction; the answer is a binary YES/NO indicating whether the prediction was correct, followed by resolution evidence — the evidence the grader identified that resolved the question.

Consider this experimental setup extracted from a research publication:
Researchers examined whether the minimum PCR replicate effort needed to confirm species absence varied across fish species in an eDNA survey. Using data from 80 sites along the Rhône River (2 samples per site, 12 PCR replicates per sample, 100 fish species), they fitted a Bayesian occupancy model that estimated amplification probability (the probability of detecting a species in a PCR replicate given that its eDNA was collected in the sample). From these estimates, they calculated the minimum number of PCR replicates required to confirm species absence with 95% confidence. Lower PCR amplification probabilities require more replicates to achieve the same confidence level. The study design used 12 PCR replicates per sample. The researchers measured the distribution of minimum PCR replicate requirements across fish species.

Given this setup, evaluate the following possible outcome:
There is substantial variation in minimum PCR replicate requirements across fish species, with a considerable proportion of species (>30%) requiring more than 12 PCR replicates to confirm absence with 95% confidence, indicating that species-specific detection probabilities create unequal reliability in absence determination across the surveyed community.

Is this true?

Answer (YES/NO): YES